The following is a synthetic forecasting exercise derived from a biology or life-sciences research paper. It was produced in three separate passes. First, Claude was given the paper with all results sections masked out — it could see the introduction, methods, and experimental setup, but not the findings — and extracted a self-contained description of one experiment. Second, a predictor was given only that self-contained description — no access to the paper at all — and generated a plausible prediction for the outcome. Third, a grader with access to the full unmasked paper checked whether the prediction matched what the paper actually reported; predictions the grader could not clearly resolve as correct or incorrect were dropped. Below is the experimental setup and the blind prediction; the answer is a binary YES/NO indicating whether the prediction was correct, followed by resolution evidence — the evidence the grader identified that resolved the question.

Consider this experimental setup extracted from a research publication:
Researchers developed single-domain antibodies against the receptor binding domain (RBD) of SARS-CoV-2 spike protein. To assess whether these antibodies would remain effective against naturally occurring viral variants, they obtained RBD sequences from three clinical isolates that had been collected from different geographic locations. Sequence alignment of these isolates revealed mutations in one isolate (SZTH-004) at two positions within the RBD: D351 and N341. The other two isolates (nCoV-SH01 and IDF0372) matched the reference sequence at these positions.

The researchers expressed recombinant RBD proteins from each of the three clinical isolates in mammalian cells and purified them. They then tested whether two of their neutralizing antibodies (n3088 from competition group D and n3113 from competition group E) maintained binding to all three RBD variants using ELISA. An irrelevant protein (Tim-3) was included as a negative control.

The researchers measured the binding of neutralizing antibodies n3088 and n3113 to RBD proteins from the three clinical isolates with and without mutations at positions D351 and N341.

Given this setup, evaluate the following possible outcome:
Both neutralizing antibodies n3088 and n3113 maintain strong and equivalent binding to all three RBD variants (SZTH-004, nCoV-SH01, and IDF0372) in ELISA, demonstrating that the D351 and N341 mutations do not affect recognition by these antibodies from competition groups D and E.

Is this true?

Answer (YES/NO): NO